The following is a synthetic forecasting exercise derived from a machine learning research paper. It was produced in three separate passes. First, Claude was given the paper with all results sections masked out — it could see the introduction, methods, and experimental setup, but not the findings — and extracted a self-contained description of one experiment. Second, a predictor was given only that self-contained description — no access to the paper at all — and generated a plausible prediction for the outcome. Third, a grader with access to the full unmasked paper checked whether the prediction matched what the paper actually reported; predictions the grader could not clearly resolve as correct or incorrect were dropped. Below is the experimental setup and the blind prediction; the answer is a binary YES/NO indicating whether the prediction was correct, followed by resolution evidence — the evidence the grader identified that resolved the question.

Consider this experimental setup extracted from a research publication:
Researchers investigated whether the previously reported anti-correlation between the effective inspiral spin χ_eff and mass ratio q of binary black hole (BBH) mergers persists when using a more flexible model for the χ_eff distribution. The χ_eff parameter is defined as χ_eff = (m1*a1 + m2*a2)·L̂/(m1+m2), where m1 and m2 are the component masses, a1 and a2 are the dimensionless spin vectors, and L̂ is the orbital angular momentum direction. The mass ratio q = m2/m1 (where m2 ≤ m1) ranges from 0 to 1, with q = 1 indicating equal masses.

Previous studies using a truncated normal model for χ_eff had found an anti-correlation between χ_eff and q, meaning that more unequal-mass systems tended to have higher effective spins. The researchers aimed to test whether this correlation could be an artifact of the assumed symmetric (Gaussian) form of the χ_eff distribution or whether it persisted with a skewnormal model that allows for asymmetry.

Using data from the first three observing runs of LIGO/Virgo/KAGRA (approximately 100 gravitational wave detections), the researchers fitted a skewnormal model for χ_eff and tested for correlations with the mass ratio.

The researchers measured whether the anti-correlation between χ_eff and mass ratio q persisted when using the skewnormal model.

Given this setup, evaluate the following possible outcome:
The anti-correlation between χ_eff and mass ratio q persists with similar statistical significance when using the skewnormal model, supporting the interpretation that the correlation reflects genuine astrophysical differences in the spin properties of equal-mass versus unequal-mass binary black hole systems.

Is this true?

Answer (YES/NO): YES